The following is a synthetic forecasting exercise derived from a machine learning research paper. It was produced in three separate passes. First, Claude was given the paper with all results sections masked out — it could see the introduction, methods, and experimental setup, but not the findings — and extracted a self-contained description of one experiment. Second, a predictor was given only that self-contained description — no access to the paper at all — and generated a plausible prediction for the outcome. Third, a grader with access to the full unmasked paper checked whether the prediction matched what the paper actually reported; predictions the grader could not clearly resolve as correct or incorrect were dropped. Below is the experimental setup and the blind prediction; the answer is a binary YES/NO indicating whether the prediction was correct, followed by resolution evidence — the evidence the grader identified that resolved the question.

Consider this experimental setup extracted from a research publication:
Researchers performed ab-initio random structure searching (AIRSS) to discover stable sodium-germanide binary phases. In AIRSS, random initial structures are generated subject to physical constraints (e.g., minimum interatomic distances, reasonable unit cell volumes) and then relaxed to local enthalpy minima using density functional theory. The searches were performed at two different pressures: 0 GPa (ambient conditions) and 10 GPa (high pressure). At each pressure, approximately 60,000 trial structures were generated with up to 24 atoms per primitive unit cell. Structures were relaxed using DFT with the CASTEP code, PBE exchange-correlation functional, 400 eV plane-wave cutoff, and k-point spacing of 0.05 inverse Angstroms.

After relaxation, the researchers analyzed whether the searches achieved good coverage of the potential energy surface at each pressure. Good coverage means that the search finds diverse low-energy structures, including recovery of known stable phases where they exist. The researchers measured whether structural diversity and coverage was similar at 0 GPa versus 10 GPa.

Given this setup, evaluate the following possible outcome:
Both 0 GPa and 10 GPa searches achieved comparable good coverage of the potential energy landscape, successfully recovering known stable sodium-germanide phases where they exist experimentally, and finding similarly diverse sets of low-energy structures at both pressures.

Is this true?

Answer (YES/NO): NO